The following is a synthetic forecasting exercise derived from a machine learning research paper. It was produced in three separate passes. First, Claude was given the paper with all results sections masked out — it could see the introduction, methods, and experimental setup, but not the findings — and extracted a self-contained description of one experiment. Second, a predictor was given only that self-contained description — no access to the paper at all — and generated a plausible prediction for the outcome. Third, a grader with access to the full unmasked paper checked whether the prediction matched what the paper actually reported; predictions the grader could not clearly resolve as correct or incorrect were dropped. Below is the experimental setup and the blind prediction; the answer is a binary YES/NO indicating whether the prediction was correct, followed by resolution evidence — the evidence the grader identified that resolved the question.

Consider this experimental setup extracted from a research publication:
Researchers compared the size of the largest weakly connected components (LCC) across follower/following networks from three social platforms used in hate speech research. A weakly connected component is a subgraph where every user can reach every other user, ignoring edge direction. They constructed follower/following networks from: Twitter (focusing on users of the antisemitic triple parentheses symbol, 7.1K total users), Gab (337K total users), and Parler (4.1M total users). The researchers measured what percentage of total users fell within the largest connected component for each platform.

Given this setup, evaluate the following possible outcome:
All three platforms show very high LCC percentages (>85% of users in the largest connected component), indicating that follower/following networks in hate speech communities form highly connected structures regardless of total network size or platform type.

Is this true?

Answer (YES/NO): NO